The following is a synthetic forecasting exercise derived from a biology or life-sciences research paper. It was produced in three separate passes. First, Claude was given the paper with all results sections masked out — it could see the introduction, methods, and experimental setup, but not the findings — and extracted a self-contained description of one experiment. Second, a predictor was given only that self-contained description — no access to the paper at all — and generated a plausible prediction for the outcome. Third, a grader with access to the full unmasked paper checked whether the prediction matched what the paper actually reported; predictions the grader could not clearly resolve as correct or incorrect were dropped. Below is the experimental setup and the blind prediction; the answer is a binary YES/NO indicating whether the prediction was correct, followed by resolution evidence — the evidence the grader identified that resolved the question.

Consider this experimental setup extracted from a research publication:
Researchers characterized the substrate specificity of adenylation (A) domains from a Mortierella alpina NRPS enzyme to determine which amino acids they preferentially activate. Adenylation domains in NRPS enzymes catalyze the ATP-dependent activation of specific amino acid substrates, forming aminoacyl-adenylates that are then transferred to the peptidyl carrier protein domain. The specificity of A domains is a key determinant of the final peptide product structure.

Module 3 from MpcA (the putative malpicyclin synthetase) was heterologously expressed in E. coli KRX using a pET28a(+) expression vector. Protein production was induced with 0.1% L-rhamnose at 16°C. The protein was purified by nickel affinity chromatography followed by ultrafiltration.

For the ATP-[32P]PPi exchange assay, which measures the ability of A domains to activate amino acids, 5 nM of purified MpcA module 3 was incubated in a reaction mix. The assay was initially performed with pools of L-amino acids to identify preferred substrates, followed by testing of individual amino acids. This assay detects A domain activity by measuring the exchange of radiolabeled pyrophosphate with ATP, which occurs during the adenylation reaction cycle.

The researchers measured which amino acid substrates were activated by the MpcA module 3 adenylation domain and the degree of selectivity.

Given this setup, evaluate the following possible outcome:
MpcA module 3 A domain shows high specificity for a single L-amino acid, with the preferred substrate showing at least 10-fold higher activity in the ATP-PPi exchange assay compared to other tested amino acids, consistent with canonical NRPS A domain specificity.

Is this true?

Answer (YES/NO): YES